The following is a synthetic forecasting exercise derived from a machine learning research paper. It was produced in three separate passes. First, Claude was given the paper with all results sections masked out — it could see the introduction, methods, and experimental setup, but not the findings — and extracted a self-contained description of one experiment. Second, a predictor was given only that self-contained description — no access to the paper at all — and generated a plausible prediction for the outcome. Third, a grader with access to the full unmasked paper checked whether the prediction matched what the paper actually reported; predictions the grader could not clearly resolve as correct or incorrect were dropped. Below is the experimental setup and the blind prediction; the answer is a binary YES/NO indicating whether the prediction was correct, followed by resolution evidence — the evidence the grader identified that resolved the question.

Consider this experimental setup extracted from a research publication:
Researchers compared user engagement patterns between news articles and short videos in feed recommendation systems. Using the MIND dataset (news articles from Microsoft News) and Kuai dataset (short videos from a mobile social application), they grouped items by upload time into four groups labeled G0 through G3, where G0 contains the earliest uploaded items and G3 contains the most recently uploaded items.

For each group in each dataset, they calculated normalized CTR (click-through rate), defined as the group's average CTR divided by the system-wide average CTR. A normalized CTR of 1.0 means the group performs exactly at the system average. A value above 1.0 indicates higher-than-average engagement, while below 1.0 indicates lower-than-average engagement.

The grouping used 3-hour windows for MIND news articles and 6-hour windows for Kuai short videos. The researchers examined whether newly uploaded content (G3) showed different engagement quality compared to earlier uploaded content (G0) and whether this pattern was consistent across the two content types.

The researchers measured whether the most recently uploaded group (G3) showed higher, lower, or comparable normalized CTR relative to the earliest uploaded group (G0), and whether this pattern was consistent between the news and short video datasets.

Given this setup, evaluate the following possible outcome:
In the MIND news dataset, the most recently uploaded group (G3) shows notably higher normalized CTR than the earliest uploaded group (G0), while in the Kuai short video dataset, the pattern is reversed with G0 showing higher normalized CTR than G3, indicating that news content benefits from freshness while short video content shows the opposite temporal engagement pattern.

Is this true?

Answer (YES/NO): NO